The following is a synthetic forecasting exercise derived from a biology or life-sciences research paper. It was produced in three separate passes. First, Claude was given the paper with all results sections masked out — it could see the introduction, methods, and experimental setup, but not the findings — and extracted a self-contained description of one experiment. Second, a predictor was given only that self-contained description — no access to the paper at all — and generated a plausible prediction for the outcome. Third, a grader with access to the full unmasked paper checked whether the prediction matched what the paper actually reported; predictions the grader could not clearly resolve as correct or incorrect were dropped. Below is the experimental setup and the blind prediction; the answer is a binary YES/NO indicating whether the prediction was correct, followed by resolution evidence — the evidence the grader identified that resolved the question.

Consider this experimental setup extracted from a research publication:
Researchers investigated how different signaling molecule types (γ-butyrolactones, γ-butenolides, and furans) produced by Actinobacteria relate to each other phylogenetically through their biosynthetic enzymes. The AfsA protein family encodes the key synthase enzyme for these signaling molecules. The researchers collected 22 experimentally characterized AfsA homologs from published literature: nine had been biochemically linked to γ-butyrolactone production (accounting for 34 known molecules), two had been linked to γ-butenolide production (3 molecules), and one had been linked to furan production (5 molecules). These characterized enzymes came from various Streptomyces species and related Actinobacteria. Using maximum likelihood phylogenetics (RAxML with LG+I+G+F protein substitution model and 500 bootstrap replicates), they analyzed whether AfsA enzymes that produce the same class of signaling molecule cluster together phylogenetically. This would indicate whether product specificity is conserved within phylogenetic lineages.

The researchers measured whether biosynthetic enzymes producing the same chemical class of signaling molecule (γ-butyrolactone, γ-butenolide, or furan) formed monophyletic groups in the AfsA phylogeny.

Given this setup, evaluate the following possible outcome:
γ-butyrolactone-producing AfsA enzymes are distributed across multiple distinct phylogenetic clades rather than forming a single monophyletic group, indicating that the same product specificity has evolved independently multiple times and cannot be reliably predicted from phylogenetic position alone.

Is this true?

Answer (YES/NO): YES